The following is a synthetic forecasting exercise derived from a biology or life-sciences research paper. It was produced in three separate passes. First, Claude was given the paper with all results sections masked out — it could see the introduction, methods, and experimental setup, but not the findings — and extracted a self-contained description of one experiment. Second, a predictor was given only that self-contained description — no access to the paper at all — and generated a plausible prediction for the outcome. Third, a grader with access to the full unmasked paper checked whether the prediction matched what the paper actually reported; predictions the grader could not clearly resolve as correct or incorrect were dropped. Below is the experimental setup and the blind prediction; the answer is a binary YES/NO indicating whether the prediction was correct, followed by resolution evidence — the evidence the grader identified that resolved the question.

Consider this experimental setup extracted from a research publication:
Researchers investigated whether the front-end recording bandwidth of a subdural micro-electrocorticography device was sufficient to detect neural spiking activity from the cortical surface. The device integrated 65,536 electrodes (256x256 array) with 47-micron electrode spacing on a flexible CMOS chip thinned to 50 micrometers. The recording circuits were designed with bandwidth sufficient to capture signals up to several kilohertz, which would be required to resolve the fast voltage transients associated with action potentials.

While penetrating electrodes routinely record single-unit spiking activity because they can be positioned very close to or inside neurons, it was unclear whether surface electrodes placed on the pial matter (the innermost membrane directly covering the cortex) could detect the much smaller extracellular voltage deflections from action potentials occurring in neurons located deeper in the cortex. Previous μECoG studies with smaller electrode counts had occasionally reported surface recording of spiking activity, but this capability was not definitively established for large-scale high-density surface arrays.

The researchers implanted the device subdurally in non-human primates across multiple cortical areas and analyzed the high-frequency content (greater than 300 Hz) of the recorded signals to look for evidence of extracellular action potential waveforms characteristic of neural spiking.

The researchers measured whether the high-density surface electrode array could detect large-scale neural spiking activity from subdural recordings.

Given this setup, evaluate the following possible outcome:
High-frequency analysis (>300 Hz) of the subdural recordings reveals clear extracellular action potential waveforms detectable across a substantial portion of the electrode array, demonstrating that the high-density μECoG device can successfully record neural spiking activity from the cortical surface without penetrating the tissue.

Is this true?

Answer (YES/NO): NO